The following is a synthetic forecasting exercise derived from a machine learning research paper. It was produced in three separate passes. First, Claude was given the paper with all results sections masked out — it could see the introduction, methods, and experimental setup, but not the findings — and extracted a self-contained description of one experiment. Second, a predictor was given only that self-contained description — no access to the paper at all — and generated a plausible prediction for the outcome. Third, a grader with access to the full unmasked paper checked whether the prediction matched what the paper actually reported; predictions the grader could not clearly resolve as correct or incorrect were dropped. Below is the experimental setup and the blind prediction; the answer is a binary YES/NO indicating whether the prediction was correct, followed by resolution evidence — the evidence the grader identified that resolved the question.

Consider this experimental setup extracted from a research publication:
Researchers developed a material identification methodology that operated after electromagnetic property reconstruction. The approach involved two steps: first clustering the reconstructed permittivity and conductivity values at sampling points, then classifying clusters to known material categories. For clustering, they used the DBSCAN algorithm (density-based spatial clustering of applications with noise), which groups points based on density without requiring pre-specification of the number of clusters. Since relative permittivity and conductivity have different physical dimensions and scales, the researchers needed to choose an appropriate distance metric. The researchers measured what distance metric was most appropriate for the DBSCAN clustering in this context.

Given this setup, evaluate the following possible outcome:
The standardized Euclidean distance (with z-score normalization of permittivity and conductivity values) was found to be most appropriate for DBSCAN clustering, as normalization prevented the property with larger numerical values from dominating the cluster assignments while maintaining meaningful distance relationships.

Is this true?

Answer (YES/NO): NO